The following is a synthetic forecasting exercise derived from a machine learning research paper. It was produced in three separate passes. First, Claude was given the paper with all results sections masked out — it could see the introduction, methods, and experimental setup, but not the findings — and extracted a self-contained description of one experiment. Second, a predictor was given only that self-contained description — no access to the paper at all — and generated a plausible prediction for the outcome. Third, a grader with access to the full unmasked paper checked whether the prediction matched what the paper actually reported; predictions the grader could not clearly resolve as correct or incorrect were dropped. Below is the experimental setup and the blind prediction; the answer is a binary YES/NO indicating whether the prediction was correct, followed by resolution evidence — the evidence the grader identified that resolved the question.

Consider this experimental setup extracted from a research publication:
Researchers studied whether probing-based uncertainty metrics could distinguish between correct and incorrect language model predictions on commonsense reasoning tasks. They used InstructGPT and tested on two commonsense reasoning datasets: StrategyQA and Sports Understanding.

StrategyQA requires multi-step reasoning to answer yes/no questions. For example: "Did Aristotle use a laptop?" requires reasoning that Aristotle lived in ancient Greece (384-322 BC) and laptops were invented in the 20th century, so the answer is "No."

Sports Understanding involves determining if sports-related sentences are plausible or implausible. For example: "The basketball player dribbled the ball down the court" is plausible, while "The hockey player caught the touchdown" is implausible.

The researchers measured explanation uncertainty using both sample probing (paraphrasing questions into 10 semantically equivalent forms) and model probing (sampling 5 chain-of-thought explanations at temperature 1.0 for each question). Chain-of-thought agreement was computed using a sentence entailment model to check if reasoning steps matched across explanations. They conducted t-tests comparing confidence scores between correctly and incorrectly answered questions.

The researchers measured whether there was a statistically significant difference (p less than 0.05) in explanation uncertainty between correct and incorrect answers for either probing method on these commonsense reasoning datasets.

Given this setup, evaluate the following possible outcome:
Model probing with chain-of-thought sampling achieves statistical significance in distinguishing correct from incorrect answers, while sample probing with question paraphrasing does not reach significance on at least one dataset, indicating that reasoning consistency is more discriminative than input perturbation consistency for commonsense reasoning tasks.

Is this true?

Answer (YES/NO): NO